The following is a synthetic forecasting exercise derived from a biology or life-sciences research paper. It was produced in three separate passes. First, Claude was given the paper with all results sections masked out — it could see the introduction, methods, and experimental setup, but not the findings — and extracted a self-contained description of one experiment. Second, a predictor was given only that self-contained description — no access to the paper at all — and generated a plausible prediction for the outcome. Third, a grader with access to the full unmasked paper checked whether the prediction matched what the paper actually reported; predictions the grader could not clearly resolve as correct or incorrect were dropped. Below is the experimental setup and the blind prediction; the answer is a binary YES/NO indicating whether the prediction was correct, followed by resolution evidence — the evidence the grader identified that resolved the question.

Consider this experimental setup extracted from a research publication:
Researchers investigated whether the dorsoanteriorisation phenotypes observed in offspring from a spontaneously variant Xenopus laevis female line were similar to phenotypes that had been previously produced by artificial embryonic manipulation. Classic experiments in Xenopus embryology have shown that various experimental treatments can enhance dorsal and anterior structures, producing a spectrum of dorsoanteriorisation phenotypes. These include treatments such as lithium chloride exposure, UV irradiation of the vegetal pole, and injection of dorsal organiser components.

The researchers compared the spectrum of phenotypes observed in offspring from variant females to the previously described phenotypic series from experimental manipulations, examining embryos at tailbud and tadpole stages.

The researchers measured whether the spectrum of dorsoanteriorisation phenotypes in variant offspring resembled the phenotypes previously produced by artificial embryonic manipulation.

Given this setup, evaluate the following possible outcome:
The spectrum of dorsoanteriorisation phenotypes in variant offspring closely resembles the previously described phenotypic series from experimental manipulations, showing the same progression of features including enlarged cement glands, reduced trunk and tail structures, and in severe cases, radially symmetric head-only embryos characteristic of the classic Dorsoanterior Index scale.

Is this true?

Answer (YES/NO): YES